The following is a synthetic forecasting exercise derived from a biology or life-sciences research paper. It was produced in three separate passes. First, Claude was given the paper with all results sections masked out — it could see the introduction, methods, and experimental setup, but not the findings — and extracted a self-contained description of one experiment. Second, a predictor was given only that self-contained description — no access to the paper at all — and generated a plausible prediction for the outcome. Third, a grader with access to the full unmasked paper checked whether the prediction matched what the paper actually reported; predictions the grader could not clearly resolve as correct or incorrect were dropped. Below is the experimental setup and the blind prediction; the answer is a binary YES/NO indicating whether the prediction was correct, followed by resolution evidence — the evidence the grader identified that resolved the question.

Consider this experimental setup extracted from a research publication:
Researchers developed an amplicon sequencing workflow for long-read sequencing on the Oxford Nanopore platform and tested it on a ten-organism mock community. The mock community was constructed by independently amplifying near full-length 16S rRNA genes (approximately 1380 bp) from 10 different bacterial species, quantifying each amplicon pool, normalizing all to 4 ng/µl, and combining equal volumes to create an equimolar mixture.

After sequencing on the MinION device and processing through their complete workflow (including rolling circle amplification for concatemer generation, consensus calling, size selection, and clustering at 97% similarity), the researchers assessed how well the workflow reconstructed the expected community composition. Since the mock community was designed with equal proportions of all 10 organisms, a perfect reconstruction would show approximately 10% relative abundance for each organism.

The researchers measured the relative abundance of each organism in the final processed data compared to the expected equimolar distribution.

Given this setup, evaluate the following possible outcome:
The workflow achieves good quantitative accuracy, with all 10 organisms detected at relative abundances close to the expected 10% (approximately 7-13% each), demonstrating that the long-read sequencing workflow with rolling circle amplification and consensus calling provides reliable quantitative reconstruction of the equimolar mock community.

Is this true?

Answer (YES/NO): NO